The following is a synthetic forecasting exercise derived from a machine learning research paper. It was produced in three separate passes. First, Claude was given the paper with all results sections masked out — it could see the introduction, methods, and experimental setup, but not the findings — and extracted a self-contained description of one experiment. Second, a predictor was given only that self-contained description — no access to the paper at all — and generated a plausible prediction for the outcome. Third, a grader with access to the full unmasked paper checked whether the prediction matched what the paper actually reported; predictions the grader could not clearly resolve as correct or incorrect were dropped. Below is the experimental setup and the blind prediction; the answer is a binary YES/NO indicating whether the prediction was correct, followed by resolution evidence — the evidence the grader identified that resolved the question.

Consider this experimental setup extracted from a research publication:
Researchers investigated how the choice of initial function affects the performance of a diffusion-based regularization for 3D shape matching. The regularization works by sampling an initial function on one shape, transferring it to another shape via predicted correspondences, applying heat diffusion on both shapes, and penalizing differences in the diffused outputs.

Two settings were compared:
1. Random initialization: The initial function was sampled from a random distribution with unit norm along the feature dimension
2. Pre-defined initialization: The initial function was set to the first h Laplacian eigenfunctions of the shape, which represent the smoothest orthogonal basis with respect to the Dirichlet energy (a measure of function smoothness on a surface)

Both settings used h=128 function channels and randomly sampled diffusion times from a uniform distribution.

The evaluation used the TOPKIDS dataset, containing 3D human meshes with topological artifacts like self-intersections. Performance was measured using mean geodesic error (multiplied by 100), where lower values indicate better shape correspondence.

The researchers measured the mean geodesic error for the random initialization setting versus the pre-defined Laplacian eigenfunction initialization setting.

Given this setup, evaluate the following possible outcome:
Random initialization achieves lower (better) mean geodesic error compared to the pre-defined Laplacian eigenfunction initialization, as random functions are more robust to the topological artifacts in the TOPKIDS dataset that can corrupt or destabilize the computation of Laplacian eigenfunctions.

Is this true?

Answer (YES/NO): YES